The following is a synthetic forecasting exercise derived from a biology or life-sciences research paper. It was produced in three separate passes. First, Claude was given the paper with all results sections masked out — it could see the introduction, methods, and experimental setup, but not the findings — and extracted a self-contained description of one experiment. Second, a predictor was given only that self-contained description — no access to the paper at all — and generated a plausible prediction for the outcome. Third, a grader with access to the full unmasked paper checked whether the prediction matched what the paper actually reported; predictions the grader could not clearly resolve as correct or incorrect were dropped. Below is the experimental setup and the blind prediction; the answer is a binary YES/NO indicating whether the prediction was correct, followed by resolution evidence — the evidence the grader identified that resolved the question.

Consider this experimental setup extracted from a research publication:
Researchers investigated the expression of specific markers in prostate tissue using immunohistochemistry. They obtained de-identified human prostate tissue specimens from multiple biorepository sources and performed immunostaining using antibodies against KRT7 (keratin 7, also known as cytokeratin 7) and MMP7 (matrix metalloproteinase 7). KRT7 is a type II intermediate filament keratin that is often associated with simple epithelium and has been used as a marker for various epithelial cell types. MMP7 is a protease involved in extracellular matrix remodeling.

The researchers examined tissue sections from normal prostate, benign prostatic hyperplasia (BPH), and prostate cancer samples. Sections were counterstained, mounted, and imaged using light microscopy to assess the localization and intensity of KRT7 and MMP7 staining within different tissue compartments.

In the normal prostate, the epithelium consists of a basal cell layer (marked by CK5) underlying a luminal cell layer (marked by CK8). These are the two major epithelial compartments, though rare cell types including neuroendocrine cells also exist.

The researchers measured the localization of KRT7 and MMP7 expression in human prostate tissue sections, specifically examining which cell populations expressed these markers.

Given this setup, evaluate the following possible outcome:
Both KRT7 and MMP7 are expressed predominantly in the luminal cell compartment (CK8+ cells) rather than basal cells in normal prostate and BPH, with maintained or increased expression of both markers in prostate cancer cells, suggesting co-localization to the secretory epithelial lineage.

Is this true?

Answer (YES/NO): NO